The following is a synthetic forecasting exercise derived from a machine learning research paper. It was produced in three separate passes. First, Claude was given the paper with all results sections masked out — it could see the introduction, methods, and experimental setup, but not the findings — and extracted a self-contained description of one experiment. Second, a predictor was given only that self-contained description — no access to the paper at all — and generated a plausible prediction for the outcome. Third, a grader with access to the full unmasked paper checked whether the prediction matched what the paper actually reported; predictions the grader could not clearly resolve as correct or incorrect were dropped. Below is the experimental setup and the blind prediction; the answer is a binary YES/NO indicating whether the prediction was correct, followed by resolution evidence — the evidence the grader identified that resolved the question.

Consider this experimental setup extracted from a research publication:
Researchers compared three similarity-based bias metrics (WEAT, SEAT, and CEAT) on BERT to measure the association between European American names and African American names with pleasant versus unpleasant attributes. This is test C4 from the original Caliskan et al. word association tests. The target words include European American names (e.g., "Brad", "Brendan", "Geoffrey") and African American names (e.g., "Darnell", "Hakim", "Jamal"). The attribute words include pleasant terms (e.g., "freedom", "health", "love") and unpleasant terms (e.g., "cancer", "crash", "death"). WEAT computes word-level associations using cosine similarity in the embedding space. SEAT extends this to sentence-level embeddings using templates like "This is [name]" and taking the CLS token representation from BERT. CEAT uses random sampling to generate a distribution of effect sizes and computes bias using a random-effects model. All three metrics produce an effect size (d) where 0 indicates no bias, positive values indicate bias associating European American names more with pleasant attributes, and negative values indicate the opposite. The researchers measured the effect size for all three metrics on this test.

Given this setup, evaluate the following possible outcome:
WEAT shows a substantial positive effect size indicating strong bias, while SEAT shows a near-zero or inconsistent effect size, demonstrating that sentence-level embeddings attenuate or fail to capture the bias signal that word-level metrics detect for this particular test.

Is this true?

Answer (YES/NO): NO